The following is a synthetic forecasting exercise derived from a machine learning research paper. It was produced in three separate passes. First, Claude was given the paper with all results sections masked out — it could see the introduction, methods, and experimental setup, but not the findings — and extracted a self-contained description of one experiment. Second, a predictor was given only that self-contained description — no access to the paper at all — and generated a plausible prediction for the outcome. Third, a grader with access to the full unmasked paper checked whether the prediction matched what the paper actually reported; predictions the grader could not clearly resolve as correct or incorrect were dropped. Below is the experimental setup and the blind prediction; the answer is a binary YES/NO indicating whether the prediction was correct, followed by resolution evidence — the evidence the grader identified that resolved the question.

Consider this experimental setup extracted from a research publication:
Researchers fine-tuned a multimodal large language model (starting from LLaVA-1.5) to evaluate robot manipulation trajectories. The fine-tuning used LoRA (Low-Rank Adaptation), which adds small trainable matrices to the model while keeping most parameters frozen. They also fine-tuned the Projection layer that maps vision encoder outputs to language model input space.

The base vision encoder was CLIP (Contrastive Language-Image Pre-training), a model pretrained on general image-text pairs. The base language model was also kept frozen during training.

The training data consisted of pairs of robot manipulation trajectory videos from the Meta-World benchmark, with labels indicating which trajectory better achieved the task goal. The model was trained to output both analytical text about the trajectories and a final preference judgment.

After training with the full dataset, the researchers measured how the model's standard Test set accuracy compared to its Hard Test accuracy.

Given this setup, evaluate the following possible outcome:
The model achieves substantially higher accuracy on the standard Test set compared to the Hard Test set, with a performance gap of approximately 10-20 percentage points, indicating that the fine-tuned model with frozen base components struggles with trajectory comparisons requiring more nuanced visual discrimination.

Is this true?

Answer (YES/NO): NO